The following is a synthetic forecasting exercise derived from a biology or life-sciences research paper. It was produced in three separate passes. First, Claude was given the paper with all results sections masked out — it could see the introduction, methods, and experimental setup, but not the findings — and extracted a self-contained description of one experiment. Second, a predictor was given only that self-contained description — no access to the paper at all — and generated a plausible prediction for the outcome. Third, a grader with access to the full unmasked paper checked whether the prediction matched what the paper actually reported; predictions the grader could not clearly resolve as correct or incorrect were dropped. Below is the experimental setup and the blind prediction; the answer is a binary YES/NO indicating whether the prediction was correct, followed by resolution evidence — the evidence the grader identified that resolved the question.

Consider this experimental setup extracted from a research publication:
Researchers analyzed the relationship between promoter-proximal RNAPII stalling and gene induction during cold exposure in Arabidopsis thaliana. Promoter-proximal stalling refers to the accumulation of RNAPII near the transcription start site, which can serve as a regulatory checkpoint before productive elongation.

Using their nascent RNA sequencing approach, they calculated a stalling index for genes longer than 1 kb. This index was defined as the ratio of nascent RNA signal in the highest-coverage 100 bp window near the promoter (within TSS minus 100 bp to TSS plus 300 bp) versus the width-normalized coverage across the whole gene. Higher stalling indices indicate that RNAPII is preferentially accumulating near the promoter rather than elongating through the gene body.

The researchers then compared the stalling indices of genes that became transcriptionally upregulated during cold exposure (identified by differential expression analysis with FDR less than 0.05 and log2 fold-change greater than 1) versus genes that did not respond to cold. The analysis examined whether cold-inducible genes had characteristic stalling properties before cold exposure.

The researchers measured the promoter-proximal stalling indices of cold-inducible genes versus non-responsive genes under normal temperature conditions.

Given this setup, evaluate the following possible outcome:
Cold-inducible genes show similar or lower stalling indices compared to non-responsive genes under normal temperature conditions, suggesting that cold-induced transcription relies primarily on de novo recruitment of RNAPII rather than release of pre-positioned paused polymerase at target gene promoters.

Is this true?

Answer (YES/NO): NO